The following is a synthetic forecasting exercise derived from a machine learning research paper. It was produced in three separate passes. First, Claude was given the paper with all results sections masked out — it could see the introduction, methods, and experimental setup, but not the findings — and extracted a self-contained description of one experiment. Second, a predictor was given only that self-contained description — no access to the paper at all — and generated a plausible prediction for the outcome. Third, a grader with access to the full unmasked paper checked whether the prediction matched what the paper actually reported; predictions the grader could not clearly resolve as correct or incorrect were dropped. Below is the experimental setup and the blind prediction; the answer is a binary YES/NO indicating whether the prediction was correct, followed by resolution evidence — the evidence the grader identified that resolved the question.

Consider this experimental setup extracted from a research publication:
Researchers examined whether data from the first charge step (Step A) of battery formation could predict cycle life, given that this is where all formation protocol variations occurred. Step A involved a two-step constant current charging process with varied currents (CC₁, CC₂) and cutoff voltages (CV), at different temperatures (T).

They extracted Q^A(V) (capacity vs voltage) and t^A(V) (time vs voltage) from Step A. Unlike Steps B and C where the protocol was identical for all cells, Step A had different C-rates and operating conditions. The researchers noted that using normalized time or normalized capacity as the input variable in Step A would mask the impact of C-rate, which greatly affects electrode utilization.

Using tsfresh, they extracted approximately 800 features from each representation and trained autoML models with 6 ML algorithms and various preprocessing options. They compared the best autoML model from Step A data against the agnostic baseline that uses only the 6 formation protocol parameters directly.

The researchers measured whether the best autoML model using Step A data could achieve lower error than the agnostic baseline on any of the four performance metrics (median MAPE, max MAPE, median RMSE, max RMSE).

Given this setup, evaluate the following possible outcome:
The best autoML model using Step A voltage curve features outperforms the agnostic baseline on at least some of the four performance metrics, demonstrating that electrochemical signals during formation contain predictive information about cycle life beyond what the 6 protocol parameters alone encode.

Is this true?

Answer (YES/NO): NO